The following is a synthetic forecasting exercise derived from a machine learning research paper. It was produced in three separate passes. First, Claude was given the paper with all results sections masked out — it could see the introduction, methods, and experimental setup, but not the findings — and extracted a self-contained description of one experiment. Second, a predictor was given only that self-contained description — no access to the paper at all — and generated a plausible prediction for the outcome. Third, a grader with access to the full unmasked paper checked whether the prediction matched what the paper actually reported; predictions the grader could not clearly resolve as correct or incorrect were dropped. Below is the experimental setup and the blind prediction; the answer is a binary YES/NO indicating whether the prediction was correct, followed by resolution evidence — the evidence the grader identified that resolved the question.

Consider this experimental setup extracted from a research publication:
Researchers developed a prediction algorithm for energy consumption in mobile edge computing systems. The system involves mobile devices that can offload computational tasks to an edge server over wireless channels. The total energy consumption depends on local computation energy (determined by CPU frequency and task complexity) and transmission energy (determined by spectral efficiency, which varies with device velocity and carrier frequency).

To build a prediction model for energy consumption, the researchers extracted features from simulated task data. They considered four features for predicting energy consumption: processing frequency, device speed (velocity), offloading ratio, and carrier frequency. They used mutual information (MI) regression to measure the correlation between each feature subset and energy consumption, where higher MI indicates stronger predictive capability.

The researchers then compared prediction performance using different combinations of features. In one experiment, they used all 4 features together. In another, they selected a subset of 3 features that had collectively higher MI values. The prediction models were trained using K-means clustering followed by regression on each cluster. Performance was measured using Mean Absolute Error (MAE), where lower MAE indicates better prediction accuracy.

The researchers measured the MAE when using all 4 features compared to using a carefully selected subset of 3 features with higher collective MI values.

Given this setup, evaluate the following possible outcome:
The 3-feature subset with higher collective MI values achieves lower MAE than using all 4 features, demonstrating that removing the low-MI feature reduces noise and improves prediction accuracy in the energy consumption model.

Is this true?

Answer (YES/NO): YES